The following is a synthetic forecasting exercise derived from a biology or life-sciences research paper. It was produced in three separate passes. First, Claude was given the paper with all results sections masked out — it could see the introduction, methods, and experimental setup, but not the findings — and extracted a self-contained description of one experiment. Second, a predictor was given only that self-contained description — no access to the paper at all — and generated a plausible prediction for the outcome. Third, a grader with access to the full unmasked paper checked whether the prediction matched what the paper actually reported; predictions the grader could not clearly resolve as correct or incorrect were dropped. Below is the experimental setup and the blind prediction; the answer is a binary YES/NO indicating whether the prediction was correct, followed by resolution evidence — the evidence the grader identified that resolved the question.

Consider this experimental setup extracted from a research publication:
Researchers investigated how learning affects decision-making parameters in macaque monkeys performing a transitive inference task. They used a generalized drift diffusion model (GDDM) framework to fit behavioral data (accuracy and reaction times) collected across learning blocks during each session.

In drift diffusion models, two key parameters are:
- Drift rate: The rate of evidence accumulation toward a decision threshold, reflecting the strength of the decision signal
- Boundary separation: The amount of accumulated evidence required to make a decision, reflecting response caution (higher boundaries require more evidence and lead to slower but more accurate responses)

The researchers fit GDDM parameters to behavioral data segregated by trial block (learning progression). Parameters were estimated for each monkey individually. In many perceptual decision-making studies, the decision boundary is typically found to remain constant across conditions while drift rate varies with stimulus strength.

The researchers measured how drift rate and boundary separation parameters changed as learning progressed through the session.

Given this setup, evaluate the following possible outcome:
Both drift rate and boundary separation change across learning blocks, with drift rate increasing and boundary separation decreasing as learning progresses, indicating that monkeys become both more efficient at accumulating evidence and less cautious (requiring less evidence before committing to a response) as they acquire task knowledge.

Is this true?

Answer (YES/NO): NO